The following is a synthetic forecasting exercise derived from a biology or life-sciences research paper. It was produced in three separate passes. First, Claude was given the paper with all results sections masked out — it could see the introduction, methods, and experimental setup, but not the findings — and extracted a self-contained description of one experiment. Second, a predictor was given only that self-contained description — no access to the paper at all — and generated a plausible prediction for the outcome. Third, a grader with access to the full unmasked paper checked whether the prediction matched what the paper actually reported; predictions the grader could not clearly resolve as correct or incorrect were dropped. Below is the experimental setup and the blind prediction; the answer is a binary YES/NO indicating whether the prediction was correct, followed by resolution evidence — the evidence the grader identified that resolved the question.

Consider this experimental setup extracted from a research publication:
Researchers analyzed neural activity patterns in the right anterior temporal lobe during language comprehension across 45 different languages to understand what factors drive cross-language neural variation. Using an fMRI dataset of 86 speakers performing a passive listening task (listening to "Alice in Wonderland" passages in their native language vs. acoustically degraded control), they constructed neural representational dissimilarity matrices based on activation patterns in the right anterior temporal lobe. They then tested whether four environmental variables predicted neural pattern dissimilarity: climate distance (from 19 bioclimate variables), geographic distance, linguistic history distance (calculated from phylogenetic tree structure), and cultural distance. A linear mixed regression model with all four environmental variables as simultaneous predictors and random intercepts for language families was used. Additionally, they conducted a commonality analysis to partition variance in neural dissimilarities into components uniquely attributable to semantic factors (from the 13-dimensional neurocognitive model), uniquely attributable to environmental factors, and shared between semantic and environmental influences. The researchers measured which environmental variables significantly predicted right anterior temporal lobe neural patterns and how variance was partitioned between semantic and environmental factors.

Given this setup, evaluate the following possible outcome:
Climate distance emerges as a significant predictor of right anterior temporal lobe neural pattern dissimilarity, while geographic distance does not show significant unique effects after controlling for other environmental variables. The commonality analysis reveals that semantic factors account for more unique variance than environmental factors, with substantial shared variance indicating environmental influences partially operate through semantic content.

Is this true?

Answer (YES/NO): NO